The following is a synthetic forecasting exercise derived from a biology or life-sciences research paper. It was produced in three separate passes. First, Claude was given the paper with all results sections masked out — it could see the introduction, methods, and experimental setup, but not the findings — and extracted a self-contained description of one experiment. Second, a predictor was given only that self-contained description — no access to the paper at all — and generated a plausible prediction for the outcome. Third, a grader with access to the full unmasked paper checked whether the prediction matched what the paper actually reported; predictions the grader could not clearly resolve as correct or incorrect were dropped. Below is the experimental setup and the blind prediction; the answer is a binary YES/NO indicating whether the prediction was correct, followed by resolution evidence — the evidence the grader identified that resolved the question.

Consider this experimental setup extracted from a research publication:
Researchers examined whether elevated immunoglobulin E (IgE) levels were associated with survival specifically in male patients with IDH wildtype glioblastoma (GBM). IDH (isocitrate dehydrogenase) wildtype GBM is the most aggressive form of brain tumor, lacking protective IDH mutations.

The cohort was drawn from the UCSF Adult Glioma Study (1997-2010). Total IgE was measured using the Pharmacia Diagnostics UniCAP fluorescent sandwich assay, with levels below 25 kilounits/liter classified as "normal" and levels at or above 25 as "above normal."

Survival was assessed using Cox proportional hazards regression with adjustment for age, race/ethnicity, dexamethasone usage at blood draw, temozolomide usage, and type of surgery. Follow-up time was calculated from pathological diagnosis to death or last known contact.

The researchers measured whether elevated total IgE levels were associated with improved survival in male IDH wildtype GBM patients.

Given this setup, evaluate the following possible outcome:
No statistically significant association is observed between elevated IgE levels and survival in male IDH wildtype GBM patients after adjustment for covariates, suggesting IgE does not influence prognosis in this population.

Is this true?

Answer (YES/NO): YES